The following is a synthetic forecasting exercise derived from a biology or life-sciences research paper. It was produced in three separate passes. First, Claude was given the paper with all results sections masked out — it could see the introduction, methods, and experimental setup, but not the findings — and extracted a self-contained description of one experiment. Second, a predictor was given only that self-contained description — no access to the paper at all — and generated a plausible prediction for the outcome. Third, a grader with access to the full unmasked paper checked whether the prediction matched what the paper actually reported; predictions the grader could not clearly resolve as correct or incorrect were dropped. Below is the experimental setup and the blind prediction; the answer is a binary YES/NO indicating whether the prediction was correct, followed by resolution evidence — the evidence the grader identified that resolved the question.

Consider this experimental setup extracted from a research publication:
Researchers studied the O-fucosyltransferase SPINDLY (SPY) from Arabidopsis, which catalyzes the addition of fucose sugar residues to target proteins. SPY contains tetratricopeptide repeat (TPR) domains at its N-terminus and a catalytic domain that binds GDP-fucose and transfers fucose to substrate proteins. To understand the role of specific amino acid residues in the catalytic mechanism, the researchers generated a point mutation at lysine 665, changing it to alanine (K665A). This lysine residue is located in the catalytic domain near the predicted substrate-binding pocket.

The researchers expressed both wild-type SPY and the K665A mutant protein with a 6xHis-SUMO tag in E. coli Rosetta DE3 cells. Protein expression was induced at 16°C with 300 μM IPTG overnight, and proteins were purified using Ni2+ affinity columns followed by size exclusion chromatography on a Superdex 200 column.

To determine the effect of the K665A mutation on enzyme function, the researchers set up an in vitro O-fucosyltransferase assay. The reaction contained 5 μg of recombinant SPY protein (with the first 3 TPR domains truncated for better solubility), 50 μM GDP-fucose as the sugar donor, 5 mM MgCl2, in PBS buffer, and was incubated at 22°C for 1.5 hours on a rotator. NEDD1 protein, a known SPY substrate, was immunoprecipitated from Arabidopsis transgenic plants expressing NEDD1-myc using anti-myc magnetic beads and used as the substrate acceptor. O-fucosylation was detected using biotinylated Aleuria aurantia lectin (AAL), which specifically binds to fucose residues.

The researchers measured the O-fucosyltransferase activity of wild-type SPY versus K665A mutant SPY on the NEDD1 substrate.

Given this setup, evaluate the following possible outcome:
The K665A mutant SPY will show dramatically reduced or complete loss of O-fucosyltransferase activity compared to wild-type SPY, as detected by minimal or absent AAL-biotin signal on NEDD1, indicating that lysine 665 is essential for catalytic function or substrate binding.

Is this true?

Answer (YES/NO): YES